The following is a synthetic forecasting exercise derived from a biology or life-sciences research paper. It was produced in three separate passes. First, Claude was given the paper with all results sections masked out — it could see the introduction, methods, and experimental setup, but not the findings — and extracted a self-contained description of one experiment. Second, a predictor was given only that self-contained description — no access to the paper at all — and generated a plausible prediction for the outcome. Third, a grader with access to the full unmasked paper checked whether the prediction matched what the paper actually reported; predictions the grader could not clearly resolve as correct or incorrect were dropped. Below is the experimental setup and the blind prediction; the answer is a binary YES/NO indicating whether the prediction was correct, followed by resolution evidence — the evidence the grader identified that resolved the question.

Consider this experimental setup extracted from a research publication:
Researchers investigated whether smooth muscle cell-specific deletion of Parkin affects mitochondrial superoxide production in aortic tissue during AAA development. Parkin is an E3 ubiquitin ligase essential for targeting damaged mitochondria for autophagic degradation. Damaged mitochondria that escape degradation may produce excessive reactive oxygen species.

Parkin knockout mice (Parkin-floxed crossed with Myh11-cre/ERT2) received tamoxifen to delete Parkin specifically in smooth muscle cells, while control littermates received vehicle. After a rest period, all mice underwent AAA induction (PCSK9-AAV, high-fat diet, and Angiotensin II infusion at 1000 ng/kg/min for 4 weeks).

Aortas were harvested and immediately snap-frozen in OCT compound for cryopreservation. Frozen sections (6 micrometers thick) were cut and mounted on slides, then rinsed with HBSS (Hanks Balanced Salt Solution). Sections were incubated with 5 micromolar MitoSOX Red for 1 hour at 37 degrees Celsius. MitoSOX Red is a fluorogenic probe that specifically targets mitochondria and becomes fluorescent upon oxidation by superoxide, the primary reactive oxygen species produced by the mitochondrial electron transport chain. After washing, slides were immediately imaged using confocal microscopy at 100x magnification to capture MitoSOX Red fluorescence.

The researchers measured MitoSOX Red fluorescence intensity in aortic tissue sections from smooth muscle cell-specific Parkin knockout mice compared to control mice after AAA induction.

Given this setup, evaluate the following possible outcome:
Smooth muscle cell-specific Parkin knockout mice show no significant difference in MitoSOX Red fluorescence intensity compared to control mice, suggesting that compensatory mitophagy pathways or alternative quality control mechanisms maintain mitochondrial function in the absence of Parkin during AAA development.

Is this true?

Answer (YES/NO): NO